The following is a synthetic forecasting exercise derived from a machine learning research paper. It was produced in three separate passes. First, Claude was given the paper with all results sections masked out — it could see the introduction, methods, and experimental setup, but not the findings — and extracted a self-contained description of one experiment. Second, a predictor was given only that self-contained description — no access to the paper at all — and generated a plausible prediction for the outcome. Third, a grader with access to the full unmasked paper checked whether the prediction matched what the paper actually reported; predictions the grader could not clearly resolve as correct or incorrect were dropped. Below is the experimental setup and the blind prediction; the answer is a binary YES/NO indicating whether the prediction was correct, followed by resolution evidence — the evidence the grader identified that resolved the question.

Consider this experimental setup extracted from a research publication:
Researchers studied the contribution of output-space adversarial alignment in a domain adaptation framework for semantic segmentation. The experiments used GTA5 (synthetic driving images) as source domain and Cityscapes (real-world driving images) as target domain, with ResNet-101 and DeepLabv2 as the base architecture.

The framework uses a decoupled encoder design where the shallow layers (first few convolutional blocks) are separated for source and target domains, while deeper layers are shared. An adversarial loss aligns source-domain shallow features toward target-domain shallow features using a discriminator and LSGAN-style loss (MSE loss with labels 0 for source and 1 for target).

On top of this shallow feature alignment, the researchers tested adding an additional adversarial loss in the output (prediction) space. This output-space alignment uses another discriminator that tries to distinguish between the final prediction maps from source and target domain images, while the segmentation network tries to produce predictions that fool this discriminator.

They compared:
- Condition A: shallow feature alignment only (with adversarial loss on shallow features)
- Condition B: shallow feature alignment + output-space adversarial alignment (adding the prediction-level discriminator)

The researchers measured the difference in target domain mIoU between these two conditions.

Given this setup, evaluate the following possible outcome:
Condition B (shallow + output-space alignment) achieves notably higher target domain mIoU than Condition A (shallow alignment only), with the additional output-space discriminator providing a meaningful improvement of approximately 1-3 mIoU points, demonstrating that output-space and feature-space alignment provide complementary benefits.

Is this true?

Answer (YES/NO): NO